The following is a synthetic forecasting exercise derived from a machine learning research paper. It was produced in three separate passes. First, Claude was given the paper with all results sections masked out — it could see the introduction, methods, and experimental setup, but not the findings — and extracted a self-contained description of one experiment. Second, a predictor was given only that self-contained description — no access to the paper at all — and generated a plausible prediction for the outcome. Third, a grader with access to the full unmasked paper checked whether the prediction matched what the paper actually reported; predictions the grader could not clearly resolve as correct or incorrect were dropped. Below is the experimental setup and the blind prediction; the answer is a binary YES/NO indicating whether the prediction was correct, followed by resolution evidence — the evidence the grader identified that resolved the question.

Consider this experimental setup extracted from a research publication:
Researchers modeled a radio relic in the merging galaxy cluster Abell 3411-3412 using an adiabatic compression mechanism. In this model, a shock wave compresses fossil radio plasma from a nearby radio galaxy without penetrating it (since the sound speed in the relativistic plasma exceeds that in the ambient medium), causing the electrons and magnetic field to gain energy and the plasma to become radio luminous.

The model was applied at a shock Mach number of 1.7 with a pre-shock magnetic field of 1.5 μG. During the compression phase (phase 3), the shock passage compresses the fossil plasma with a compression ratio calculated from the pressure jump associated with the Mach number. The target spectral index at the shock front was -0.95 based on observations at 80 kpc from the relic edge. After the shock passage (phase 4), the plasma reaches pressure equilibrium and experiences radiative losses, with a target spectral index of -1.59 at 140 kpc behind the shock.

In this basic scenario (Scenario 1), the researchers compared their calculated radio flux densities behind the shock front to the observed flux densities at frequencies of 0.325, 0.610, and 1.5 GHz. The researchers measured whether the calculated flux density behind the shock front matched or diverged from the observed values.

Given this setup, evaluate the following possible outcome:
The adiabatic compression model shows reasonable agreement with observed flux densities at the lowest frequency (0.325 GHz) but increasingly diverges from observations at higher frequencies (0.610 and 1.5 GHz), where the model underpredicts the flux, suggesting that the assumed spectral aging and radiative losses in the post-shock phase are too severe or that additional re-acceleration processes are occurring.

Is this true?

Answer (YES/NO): NO